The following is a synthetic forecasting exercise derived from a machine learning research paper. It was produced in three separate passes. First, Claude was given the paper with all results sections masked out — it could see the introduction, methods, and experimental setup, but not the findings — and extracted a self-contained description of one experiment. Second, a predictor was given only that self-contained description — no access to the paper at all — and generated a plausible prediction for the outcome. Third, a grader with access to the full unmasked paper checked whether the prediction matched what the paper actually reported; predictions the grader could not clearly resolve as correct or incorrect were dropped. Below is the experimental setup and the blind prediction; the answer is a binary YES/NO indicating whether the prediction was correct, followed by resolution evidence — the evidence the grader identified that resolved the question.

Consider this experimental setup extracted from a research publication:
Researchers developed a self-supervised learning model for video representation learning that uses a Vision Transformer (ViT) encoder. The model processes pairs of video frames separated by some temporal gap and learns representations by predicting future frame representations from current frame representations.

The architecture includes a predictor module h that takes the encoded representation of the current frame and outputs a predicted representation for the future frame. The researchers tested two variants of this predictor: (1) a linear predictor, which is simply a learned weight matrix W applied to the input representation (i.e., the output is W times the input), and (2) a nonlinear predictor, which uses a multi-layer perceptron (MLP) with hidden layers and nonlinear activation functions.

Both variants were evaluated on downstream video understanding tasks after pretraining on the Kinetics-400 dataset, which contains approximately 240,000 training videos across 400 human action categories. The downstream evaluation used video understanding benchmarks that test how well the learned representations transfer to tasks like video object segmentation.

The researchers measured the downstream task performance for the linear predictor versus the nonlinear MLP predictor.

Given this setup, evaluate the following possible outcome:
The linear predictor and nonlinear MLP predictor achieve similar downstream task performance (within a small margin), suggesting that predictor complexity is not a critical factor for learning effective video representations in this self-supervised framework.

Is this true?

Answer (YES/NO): NO